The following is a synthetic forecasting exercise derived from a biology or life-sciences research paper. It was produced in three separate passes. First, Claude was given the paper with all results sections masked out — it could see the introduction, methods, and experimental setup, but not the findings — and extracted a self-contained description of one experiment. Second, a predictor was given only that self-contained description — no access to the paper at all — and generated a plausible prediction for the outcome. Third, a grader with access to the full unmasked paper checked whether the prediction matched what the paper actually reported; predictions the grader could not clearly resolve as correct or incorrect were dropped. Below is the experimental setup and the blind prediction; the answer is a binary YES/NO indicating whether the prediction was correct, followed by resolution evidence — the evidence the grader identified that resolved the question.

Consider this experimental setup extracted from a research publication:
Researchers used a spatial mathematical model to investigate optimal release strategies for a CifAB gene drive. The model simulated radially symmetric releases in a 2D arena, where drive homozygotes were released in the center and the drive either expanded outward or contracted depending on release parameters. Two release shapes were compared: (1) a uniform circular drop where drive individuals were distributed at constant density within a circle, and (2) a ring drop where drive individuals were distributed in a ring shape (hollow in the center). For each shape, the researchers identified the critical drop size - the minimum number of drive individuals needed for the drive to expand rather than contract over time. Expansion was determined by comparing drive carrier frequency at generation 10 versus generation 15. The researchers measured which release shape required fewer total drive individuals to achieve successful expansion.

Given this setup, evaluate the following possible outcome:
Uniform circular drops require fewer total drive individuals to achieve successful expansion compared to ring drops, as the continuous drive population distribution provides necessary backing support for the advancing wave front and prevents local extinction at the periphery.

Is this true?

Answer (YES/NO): NO